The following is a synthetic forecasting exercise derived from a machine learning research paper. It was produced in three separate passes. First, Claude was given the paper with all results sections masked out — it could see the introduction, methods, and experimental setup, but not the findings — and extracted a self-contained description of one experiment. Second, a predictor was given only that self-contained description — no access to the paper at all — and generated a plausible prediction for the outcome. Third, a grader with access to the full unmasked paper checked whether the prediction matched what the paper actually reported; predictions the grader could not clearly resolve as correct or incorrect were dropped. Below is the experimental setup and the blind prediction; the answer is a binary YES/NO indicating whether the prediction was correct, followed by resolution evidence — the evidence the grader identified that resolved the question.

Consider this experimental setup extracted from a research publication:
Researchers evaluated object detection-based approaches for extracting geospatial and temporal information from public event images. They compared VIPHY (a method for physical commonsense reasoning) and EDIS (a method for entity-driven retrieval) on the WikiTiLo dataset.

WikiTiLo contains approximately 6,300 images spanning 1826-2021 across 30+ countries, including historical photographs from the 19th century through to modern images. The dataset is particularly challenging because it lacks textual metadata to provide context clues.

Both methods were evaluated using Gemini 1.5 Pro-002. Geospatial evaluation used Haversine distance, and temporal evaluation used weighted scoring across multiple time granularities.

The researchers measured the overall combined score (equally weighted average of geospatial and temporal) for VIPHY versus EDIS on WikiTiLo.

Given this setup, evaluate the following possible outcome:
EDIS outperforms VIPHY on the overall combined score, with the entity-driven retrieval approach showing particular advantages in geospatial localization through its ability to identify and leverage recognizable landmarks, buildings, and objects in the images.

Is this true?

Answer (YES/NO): YES